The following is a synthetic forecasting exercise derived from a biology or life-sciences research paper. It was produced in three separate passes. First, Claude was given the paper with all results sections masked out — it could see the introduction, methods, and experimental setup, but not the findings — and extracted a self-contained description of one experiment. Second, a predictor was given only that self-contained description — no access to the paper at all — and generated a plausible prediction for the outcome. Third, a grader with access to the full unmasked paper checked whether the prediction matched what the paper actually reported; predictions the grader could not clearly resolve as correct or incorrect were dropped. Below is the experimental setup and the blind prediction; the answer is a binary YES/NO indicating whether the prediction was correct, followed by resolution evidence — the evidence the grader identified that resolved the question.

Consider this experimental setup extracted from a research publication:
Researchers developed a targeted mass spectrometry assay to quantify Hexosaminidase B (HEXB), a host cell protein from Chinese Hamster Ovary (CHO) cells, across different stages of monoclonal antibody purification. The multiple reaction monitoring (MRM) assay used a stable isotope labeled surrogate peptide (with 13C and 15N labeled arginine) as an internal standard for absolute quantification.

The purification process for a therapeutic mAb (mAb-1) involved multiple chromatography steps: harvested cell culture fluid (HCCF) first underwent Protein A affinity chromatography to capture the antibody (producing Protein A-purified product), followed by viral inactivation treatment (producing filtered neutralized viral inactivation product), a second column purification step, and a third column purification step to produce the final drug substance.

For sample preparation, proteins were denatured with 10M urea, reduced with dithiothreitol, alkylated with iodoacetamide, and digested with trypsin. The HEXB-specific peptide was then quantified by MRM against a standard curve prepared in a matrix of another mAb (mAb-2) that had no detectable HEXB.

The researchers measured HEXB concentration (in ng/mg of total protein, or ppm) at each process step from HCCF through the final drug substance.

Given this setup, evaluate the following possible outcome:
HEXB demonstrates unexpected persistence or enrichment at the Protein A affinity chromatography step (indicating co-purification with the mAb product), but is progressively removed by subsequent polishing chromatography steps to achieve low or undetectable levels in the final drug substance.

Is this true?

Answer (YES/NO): NO